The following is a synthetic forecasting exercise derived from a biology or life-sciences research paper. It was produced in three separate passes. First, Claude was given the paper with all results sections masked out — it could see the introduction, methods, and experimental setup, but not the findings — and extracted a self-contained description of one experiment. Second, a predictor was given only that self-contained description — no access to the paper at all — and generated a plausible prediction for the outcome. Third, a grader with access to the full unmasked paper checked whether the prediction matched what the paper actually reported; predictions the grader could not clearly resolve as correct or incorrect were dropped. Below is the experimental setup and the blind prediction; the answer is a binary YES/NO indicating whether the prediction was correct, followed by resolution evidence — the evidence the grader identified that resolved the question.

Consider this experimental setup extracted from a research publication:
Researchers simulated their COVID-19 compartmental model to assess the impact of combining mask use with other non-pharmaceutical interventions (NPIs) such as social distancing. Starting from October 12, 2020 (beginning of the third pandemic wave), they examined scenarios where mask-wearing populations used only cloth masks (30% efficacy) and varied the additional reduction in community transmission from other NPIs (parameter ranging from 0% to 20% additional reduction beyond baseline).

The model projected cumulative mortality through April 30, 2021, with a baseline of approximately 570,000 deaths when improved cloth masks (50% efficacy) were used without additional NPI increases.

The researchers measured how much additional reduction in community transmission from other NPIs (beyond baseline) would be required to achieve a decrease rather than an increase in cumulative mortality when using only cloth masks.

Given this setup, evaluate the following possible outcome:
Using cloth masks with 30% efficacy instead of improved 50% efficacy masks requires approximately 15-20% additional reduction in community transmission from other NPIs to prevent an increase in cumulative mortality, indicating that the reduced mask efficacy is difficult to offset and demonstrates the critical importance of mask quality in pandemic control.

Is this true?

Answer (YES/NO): NO